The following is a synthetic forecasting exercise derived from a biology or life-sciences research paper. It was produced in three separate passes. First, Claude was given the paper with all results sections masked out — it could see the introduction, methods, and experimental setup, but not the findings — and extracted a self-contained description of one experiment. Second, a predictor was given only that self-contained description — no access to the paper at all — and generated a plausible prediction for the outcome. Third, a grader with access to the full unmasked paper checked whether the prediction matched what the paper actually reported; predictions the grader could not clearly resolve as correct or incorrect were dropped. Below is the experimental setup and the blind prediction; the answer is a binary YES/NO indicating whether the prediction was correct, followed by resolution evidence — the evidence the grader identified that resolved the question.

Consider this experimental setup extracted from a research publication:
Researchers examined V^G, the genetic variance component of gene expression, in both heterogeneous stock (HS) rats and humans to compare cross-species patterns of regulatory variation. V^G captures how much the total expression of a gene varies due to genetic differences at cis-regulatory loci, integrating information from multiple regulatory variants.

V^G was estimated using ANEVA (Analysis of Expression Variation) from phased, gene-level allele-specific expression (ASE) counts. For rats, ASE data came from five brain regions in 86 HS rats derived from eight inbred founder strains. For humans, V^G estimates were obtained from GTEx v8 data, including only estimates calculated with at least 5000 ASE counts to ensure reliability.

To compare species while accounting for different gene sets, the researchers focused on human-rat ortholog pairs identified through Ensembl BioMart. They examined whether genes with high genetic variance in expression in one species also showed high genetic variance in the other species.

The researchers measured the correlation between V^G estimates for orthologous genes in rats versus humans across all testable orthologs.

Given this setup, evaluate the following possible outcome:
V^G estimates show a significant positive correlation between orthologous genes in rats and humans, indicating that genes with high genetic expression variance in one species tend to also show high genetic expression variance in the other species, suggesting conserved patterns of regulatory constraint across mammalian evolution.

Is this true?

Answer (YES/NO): YES